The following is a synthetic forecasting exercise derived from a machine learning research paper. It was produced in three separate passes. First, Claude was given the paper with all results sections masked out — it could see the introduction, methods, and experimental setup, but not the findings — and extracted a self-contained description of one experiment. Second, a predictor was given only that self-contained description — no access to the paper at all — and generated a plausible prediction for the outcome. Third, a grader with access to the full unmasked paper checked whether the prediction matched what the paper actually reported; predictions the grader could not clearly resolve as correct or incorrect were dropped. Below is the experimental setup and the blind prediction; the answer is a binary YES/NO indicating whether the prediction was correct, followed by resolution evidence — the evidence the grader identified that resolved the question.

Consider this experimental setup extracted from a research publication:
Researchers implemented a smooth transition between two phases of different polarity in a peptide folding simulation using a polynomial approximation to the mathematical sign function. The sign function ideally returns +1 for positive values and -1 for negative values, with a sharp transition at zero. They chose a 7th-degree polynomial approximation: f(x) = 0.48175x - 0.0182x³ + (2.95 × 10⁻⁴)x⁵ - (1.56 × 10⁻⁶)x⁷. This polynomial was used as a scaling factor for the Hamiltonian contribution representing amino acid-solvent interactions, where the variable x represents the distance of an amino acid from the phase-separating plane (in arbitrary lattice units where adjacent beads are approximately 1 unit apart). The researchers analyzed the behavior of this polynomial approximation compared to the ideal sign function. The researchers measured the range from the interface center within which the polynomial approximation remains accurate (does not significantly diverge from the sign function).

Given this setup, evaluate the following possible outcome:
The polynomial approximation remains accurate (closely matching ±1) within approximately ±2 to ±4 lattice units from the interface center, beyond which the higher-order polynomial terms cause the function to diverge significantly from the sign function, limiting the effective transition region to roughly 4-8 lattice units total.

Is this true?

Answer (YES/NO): NO